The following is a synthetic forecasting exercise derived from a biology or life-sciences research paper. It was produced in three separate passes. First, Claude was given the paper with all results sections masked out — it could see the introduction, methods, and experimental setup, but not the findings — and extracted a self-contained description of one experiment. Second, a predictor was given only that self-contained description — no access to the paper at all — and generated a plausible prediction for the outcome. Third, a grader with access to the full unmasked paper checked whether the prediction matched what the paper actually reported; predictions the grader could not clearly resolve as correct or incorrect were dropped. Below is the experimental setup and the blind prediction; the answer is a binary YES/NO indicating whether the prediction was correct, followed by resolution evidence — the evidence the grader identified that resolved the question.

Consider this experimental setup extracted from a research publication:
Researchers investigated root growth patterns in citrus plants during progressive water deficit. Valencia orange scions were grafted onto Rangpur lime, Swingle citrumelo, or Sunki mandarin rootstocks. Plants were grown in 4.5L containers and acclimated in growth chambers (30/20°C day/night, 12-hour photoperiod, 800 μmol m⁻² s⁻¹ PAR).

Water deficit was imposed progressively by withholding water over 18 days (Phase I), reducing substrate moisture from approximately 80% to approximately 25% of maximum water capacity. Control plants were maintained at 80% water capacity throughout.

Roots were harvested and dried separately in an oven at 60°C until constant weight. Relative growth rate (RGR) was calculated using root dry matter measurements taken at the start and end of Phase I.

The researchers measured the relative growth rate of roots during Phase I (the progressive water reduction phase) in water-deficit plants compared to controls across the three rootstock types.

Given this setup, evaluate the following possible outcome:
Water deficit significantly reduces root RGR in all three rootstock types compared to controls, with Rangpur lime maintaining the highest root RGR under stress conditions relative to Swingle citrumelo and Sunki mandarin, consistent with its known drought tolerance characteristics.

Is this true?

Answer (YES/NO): NO